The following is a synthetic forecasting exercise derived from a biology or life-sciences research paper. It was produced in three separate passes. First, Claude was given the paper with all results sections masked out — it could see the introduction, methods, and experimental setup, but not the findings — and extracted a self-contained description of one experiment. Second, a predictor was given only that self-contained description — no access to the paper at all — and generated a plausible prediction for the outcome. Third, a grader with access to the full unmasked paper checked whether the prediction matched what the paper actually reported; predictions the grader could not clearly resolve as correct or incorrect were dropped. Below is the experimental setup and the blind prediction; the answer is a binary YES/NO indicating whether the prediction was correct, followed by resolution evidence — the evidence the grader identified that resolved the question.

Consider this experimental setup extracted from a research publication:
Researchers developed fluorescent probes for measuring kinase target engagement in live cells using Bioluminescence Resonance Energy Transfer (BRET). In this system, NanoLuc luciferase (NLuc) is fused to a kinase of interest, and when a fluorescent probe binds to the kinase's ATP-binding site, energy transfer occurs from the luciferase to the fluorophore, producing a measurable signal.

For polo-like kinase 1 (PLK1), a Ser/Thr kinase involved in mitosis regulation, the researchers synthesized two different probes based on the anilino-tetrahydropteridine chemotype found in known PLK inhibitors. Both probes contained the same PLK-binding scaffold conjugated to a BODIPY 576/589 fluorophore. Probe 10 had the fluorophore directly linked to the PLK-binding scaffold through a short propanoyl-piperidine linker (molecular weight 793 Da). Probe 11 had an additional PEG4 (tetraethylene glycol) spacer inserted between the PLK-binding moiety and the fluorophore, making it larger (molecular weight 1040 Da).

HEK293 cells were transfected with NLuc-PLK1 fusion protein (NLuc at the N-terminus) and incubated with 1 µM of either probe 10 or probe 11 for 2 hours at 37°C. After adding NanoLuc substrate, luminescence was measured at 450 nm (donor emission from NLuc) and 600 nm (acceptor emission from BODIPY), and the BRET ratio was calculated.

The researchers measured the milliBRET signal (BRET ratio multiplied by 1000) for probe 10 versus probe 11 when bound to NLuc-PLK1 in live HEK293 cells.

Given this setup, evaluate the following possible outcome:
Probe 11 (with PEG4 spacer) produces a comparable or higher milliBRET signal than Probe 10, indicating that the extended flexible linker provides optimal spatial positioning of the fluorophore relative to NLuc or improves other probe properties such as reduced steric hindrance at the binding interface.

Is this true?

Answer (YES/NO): YES